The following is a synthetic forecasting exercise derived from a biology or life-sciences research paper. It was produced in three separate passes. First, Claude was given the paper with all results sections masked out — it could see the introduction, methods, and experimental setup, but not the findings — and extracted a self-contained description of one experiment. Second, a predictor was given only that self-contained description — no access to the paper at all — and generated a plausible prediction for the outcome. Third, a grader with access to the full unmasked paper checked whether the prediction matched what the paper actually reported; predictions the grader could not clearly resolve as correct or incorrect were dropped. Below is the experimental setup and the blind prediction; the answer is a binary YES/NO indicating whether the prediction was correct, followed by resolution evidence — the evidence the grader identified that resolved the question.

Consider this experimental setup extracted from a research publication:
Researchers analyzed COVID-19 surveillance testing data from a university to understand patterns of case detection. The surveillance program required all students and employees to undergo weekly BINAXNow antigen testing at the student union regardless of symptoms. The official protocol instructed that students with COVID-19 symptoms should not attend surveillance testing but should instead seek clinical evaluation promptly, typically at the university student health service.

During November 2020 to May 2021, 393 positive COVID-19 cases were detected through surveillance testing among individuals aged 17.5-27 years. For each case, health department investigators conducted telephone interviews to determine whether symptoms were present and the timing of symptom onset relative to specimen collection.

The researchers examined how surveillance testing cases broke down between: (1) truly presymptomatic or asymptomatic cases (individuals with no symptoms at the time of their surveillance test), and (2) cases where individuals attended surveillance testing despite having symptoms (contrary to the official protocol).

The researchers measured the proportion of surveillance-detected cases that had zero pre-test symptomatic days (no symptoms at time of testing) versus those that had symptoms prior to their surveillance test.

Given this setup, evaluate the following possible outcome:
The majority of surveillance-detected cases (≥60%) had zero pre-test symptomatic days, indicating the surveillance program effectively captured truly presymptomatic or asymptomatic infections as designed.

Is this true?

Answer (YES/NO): NO